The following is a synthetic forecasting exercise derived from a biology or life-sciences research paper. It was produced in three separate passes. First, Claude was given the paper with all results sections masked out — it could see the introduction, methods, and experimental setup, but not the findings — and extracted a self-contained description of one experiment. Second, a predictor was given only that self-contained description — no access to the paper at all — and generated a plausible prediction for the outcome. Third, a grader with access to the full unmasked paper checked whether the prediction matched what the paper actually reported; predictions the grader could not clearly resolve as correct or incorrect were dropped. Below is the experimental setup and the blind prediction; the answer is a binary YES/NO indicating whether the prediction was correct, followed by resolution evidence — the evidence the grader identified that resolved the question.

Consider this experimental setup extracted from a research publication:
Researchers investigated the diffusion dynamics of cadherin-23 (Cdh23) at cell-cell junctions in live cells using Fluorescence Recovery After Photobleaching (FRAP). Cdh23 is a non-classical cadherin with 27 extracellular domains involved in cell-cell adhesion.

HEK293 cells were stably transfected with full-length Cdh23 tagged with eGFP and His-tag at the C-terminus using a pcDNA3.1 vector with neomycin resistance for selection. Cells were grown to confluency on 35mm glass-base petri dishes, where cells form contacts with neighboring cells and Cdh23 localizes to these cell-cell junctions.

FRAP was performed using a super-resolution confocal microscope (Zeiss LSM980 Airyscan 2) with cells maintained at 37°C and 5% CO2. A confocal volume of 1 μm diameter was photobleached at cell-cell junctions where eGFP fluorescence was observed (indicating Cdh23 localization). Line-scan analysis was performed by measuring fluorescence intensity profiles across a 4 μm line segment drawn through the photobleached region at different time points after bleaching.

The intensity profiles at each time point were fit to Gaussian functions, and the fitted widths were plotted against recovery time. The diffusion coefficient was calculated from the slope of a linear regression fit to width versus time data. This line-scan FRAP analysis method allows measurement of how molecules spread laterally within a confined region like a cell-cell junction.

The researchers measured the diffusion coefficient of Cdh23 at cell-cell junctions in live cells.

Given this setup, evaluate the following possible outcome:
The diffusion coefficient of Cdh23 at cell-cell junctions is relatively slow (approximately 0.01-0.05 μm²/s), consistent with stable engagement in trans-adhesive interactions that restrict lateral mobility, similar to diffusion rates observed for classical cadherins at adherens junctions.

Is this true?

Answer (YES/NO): NO